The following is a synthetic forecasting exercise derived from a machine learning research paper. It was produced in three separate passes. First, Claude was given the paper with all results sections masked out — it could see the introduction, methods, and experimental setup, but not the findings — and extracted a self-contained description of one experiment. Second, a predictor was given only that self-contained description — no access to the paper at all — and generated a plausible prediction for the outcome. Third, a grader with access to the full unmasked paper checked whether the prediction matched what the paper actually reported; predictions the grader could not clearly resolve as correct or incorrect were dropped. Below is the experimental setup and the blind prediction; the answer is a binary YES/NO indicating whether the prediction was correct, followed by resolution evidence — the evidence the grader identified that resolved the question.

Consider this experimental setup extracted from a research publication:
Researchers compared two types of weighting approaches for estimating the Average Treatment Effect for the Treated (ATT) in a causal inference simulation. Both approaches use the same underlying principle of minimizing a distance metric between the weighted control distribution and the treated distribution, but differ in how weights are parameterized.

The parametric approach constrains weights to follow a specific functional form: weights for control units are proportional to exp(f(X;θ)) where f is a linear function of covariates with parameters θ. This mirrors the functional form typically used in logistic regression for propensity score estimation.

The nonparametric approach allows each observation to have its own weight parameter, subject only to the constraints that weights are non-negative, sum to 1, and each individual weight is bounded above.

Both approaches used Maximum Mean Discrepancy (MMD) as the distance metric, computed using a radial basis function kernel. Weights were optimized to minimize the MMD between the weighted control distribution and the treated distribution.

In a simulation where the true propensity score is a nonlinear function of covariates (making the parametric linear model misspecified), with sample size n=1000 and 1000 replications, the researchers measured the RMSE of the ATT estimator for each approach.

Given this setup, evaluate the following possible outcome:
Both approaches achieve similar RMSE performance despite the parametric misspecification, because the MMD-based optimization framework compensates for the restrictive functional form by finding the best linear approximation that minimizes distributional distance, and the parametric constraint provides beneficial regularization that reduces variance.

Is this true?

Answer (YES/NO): NO